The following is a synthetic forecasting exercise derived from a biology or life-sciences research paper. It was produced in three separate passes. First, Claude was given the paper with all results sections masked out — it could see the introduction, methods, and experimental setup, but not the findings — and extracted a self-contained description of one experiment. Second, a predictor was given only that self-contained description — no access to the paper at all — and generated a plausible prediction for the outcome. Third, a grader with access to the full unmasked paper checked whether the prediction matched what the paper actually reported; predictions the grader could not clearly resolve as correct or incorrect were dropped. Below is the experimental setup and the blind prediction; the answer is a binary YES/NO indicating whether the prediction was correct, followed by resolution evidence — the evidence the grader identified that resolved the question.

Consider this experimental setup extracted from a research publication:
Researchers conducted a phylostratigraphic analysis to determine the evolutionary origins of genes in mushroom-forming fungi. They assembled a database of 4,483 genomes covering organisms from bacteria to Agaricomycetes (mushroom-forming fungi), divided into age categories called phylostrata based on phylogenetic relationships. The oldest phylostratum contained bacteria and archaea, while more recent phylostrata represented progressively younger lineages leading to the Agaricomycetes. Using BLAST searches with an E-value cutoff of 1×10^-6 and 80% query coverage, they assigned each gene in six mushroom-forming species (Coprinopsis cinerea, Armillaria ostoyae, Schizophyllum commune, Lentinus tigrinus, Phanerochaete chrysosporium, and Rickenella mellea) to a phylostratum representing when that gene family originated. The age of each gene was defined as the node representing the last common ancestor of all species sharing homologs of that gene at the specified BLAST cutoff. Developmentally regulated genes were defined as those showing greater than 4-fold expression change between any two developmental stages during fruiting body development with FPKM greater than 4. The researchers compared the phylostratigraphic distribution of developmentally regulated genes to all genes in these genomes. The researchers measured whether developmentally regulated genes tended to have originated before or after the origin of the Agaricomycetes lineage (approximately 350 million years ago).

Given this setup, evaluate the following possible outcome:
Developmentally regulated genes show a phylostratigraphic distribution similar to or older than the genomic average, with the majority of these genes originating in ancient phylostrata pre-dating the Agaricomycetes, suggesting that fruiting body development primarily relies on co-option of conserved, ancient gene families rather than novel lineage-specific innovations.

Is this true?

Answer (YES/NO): YES